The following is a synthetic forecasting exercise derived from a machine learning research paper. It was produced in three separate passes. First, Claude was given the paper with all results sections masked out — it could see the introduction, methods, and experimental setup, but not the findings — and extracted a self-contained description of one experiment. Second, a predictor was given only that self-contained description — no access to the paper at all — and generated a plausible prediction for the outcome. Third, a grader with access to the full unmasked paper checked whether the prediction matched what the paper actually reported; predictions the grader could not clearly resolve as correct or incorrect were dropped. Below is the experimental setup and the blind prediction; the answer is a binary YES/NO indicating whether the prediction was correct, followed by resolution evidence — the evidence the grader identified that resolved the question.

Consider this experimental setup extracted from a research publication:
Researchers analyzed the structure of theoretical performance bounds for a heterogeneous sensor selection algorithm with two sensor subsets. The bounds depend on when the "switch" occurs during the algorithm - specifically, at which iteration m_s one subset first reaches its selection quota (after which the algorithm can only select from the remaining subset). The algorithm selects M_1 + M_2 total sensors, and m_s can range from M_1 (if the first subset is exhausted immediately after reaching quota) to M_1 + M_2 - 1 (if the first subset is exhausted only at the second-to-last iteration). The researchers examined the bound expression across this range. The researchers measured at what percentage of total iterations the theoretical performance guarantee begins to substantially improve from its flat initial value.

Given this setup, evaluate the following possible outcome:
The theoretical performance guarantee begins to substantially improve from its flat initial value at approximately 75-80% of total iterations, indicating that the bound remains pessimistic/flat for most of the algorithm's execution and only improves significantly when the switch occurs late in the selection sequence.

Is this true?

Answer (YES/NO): NO